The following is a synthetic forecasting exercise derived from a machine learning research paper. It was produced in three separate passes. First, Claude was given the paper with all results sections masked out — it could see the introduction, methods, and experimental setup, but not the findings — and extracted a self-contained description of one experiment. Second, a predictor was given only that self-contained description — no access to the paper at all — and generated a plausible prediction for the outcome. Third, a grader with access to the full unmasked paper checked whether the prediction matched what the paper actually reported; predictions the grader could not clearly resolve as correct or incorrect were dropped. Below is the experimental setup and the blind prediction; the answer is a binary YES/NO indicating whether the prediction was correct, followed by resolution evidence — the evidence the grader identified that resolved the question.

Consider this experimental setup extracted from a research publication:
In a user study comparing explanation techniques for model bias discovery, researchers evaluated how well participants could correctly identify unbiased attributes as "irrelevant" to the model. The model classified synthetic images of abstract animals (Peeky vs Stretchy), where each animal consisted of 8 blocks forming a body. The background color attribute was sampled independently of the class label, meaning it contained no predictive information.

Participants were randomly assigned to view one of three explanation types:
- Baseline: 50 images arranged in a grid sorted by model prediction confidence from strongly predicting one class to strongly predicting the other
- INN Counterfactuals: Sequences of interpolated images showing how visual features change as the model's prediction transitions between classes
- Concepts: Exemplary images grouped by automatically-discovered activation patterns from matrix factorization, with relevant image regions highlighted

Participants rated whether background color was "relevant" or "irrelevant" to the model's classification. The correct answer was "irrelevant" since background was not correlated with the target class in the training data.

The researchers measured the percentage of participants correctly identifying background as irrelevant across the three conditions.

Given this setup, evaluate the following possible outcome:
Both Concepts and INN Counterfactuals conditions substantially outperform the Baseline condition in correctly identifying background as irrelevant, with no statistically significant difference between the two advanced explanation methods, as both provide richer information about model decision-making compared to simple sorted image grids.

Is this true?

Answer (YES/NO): NO